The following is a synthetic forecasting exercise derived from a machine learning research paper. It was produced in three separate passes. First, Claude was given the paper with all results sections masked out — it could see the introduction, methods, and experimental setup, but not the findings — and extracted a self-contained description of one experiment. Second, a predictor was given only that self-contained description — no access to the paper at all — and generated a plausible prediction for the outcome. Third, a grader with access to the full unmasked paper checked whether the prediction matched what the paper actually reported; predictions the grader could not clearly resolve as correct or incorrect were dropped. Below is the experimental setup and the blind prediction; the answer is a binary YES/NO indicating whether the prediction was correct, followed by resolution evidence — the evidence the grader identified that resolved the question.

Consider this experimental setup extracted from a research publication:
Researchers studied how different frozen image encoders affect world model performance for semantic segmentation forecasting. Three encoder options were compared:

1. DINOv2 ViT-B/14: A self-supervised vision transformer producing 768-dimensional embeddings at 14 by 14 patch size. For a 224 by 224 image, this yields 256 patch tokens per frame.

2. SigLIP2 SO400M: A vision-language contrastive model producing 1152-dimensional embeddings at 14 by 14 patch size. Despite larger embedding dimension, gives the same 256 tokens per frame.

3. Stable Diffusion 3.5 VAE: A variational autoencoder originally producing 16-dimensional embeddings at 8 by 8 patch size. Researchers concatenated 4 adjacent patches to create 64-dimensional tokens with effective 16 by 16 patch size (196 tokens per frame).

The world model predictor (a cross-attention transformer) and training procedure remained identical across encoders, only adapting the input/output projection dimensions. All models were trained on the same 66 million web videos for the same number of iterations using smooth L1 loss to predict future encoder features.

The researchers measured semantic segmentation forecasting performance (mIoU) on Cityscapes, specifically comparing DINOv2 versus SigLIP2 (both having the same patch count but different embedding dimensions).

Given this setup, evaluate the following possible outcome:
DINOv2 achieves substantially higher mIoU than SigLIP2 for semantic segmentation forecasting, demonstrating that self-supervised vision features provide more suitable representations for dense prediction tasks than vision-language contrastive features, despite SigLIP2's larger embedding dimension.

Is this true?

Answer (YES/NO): NO